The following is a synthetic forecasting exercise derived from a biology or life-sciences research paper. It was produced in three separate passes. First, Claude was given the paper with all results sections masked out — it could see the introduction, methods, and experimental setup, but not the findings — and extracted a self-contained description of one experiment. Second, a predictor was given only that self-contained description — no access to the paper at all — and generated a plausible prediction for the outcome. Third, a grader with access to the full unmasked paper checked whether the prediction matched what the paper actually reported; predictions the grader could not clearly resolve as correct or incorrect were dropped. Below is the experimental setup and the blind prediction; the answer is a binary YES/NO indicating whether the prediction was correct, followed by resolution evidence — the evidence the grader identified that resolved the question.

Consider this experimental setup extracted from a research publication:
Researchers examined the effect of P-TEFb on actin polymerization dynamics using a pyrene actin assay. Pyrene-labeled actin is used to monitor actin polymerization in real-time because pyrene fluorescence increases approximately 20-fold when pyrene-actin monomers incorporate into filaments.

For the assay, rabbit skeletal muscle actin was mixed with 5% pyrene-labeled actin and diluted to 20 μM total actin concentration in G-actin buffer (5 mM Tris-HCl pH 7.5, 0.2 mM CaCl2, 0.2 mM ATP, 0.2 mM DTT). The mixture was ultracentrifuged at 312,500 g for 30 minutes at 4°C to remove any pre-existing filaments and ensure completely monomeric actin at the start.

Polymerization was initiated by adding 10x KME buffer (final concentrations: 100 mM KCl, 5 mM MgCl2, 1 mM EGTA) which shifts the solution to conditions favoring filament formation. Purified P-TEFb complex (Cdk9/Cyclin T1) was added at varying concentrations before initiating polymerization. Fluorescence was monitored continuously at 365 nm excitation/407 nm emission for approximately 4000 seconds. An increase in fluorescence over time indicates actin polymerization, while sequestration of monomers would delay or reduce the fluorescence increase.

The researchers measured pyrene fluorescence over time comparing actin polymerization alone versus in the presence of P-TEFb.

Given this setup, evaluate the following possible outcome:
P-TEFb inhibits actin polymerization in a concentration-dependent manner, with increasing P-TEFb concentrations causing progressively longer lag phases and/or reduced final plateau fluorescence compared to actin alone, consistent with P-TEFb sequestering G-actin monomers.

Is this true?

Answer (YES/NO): YES